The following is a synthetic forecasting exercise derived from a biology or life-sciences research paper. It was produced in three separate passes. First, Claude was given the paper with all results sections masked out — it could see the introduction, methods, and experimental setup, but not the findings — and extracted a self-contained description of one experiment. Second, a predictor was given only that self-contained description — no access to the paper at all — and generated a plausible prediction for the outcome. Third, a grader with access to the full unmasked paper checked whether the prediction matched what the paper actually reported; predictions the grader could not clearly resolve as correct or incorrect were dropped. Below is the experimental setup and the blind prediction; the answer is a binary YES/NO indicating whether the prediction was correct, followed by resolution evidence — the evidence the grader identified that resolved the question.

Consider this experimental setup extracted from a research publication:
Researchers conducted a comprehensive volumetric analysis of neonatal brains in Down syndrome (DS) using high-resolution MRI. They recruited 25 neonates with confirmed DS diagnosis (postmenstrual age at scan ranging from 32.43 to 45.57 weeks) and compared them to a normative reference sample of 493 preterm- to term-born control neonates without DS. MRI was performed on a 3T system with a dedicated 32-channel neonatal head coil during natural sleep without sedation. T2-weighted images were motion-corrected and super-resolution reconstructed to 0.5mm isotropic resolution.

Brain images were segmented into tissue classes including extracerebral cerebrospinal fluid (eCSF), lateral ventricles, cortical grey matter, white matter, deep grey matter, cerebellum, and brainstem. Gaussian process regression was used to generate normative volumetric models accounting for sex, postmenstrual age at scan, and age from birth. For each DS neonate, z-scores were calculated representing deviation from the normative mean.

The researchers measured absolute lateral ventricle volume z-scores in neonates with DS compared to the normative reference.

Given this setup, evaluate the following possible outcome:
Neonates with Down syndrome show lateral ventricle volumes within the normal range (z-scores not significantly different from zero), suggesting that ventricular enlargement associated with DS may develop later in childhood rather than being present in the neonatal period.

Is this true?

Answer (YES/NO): NO